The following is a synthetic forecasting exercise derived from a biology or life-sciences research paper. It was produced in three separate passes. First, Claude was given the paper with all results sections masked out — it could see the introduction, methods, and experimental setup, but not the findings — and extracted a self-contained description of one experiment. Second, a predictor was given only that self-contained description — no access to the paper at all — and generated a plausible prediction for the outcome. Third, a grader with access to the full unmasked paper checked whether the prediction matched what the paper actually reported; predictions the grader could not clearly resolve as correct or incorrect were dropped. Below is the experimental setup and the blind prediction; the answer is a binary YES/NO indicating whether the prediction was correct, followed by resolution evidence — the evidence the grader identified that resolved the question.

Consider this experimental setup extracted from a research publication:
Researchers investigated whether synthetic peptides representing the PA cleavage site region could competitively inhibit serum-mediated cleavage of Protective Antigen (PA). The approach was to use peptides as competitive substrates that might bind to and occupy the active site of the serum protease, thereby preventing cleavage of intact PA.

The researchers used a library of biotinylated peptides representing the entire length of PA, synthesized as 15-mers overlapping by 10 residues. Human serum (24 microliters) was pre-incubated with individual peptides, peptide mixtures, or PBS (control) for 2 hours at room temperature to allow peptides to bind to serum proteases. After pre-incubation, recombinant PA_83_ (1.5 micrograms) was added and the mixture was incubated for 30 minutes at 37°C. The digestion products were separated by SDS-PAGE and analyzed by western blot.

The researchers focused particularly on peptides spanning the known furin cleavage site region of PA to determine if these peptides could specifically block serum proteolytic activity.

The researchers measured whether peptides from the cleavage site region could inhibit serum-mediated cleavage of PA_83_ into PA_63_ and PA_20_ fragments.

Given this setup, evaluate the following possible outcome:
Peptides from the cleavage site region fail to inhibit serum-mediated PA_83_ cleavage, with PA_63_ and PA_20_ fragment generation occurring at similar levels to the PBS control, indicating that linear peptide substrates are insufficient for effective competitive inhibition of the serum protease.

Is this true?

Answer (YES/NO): NO